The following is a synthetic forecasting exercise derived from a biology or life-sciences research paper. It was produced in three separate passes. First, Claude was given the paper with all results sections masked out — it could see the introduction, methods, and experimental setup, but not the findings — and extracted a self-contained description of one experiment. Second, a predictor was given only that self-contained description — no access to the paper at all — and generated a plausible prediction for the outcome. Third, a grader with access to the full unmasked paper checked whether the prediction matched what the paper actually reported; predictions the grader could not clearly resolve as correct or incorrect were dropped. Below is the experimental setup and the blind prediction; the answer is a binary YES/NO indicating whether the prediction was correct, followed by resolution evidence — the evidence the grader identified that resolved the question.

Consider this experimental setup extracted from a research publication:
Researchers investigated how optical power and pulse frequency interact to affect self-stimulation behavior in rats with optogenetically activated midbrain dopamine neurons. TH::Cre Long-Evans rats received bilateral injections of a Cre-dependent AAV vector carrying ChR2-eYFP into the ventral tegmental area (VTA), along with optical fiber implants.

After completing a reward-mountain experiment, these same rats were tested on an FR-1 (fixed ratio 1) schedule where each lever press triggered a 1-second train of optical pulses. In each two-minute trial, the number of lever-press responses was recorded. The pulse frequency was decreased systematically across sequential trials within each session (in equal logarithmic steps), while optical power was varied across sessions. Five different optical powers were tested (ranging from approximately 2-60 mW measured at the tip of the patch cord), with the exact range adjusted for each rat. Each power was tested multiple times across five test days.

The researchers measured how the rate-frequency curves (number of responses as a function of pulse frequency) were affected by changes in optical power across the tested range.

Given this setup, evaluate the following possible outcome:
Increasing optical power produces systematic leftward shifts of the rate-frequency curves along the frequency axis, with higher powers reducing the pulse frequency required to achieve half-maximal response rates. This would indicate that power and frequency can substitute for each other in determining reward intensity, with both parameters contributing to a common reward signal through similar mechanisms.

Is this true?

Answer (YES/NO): YES